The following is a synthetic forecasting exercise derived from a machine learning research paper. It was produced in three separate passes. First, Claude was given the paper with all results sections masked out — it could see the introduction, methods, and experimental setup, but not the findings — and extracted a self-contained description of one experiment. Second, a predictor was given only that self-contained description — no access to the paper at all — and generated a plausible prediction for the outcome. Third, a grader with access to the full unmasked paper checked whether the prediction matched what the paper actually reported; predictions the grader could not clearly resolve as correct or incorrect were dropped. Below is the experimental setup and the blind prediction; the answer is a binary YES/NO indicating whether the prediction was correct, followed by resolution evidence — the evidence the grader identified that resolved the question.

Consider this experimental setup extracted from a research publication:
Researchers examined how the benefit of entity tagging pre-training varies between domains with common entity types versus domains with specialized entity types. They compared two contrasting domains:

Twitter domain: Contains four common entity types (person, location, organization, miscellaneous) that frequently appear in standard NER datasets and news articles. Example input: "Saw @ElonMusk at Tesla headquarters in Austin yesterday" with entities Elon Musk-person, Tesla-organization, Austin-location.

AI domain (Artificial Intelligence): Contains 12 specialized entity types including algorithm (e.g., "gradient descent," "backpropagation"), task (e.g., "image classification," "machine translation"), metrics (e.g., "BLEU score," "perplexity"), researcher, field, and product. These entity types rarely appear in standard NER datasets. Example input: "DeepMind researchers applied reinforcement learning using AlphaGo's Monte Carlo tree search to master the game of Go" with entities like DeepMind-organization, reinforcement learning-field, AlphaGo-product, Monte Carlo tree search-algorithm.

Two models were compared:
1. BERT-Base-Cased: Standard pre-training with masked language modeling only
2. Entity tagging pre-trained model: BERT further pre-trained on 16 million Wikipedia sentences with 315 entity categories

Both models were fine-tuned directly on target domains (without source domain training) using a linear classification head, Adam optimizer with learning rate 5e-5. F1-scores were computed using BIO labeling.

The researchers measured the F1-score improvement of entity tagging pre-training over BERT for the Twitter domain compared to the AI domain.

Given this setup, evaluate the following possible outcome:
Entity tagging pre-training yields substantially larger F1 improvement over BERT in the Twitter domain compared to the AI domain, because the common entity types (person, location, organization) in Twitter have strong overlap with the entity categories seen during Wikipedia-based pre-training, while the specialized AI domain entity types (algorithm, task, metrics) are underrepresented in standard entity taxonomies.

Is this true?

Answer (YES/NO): NO